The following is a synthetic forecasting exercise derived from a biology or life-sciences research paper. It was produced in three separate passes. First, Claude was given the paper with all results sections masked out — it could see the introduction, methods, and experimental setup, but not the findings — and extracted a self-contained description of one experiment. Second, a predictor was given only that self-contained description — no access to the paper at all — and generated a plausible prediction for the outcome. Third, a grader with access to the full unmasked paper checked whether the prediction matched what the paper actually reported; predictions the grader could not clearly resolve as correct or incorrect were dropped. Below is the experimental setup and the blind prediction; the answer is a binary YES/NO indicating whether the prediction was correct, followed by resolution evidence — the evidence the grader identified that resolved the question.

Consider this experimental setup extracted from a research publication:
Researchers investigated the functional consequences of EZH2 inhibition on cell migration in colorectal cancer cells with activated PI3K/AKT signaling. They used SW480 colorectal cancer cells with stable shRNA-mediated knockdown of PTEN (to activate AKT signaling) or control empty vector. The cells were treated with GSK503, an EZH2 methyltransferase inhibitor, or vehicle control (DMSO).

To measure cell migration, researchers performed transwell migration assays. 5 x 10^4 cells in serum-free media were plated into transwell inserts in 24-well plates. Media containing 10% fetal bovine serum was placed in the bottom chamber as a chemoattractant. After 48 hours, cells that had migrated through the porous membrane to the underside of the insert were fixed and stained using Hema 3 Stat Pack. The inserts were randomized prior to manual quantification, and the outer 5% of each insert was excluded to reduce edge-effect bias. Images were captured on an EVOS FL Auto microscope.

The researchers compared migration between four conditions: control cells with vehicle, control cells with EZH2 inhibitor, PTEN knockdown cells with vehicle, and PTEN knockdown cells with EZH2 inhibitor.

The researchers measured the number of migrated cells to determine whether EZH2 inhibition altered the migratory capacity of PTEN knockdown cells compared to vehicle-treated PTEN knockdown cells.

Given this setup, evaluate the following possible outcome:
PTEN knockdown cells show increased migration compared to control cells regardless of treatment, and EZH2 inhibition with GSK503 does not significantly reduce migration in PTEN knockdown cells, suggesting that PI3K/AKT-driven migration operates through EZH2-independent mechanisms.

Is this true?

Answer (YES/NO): NO